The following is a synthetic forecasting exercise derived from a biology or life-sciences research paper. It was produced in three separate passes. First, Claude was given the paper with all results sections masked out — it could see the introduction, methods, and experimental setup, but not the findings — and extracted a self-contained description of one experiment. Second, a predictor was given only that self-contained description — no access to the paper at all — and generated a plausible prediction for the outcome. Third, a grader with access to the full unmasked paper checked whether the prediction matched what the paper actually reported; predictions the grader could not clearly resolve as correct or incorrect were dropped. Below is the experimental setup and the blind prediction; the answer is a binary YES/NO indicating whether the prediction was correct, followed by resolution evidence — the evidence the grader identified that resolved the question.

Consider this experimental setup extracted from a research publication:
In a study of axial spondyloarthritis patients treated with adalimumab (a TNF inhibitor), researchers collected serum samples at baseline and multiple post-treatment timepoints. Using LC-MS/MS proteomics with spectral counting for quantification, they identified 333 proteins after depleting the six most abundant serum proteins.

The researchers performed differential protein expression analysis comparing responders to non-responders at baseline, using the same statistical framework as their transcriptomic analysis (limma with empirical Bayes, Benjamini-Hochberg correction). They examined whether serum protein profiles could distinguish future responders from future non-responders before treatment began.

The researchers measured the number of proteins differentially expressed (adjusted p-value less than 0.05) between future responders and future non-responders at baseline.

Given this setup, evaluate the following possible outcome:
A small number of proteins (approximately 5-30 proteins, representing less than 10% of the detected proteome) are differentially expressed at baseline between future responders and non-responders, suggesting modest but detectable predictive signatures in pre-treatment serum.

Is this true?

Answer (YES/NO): NO